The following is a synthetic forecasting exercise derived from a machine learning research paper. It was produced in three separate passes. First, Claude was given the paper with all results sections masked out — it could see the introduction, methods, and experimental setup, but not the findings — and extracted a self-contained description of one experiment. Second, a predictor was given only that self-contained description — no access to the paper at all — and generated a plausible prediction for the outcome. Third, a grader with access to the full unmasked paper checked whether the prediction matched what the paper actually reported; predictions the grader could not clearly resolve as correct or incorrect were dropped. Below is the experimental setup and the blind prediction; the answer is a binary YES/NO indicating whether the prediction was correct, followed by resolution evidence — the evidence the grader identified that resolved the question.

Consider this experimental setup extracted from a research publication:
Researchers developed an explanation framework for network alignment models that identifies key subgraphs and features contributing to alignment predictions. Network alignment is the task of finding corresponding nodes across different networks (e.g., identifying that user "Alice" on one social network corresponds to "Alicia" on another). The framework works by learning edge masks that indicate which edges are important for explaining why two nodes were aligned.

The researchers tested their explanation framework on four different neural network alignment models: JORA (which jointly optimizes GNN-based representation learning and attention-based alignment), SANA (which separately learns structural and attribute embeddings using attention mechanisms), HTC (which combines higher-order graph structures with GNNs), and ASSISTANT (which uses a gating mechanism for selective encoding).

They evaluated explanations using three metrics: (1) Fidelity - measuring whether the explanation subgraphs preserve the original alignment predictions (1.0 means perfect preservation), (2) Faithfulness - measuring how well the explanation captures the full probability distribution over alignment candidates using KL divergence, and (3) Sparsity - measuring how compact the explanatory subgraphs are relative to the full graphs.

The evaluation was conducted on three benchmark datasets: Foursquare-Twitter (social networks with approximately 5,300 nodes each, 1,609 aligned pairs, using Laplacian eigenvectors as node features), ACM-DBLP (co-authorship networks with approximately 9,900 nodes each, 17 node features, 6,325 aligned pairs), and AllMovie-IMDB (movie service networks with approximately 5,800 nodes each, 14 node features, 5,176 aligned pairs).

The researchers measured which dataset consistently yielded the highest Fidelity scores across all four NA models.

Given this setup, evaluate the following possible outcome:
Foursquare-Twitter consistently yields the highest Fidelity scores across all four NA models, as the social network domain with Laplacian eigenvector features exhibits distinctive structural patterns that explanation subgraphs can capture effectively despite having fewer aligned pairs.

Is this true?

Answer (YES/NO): NO